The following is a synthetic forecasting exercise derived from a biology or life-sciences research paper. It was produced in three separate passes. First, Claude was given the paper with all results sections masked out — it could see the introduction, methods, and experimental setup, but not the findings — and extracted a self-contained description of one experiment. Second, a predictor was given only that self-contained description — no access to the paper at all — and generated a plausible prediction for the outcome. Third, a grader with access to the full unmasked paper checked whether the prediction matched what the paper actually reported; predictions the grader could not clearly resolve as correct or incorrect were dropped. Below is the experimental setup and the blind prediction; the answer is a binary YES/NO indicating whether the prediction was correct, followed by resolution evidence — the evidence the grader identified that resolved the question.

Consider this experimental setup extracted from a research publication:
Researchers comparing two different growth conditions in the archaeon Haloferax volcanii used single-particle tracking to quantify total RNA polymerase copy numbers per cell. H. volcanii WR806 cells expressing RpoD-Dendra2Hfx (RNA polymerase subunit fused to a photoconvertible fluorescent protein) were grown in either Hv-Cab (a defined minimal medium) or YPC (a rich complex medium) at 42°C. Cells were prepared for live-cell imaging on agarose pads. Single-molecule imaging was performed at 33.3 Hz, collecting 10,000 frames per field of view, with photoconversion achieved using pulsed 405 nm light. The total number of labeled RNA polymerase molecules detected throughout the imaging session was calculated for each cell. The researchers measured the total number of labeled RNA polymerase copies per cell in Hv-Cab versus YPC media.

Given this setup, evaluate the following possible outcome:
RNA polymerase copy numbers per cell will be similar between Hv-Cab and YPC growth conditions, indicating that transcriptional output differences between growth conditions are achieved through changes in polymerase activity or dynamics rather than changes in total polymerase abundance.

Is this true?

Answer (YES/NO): NO